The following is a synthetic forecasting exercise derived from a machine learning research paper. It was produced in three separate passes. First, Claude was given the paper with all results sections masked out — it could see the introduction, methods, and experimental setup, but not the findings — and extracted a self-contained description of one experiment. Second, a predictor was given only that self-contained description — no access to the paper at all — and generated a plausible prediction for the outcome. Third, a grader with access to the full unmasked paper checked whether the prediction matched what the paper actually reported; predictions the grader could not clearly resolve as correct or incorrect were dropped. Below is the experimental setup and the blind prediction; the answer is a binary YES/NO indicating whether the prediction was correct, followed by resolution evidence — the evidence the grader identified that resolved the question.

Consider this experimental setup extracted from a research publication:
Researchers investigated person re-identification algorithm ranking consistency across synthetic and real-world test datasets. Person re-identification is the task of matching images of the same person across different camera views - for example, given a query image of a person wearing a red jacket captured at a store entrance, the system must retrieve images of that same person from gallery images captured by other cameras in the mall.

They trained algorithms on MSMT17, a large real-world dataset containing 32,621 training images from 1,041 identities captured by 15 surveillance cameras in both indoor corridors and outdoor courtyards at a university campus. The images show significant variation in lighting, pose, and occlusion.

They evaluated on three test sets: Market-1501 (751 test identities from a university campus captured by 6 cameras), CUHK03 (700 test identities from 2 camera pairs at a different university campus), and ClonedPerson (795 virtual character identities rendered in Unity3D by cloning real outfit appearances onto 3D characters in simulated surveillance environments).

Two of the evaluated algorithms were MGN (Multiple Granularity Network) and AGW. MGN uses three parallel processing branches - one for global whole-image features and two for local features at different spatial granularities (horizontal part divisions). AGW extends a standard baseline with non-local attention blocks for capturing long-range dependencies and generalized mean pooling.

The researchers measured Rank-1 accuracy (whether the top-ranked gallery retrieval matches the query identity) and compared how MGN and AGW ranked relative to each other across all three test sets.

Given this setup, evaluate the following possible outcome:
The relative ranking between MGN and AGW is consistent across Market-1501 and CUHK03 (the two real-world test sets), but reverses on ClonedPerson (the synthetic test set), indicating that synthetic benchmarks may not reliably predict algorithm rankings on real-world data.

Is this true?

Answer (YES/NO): NO